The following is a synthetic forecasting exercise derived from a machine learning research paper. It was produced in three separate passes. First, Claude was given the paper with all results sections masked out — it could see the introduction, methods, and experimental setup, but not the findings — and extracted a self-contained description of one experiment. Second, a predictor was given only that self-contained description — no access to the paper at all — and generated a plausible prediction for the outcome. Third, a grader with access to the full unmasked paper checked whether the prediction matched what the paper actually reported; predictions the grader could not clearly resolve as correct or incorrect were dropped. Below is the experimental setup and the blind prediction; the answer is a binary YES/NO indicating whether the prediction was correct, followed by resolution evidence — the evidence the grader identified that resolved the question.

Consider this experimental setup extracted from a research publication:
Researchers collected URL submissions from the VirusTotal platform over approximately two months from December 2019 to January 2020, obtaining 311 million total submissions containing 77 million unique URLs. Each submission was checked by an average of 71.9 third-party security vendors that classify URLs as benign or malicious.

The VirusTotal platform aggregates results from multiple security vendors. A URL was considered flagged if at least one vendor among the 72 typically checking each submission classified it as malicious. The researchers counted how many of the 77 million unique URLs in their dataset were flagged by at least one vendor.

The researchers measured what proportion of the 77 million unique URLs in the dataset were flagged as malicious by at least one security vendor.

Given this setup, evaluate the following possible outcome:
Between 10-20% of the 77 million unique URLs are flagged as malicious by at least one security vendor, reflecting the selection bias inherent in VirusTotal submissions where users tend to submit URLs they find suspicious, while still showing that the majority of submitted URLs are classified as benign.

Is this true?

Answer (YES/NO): NO